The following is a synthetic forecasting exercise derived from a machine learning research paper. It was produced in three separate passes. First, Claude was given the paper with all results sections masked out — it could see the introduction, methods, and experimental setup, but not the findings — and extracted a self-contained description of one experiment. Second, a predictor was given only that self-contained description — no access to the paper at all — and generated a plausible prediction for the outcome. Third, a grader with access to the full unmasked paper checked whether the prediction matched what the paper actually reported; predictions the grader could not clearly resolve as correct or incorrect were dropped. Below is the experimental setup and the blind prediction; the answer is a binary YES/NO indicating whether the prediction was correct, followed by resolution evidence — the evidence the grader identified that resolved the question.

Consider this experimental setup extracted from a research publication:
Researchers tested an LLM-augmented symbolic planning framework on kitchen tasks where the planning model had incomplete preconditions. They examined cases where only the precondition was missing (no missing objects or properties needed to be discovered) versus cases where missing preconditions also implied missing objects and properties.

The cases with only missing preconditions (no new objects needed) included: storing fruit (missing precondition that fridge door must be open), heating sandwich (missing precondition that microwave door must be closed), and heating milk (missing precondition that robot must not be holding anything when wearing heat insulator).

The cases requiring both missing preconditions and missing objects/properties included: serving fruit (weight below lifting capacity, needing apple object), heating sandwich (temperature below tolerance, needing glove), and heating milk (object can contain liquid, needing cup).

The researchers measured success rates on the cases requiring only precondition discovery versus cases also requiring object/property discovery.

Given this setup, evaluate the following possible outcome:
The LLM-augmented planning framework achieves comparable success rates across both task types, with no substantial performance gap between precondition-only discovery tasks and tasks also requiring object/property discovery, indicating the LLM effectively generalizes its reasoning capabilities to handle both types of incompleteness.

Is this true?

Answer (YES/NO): YES